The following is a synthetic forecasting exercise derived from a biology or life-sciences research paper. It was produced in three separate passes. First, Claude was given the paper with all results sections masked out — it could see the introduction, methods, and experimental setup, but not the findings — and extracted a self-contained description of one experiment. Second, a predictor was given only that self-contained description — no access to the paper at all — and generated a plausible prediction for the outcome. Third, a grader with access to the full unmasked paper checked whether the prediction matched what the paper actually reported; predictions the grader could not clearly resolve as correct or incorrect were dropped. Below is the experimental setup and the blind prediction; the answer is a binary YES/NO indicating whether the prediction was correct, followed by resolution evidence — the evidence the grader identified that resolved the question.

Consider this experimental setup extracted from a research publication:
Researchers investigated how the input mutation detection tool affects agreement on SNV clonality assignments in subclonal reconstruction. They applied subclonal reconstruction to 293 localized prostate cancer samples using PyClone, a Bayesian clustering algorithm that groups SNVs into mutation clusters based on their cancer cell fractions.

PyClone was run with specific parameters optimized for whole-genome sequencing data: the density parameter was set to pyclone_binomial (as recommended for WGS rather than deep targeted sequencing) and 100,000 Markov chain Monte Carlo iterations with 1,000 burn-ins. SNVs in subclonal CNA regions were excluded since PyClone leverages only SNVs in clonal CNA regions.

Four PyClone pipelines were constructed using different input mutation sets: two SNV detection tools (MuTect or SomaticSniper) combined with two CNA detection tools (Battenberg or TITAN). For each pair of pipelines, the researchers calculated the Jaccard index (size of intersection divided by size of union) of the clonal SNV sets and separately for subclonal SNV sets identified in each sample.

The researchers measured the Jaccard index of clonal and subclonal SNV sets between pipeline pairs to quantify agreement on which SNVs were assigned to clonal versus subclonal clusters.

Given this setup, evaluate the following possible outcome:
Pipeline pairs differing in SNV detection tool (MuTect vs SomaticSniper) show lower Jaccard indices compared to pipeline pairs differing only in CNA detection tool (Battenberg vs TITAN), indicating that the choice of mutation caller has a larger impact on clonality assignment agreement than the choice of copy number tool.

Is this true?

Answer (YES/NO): YES